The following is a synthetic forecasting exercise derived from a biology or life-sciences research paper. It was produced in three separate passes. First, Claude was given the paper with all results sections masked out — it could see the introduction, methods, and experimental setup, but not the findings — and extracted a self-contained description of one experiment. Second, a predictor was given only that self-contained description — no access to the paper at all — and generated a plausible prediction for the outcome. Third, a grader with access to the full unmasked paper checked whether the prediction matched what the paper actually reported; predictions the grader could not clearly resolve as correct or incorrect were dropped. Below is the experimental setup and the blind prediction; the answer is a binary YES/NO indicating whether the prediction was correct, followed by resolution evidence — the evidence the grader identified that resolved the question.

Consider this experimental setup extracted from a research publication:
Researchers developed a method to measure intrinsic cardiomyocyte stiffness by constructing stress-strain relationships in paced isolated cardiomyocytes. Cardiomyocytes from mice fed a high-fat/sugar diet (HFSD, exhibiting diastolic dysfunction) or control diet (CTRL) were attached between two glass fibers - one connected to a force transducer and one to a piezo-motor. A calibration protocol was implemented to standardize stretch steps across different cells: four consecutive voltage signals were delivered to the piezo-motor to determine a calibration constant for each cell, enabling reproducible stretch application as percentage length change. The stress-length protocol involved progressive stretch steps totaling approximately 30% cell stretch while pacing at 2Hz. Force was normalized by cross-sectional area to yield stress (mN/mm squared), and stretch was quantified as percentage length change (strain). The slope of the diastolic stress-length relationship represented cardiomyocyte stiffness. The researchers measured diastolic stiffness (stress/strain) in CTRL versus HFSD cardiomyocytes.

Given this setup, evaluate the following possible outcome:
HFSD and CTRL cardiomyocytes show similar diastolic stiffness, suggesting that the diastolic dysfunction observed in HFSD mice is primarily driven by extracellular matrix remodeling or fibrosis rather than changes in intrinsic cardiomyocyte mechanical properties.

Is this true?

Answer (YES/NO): NO